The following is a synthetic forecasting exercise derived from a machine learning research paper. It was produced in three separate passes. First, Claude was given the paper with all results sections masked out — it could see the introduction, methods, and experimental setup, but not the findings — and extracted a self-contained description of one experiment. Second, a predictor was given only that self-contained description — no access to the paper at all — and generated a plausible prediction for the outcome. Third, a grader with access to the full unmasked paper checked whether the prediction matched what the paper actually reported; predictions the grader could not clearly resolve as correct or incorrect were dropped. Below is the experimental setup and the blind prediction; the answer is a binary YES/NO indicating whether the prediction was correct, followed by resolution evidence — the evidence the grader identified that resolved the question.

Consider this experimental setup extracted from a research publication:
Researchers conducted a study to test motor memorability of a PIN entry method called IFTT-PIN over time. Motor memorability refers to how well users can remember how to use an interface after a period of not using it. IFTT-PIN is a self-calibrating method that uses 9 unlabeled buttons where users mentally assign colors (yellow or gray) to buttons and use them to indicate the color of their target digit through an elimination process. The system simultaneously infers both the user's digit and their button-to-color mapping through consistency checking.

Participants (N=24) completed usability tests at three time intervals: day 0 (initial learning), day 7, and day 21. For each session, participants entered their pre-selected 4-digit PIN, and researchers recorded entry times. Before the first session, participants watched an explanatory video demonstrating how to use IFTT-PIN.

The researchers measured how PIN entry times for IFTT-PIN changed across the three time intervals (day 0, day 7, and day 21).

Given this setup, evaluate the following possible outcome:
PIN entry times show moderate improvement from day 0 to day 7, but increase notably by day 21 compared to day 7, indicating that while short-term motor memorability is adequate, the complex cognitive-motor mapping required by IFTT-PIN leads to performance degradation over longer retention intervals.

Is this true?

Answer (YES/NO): NO